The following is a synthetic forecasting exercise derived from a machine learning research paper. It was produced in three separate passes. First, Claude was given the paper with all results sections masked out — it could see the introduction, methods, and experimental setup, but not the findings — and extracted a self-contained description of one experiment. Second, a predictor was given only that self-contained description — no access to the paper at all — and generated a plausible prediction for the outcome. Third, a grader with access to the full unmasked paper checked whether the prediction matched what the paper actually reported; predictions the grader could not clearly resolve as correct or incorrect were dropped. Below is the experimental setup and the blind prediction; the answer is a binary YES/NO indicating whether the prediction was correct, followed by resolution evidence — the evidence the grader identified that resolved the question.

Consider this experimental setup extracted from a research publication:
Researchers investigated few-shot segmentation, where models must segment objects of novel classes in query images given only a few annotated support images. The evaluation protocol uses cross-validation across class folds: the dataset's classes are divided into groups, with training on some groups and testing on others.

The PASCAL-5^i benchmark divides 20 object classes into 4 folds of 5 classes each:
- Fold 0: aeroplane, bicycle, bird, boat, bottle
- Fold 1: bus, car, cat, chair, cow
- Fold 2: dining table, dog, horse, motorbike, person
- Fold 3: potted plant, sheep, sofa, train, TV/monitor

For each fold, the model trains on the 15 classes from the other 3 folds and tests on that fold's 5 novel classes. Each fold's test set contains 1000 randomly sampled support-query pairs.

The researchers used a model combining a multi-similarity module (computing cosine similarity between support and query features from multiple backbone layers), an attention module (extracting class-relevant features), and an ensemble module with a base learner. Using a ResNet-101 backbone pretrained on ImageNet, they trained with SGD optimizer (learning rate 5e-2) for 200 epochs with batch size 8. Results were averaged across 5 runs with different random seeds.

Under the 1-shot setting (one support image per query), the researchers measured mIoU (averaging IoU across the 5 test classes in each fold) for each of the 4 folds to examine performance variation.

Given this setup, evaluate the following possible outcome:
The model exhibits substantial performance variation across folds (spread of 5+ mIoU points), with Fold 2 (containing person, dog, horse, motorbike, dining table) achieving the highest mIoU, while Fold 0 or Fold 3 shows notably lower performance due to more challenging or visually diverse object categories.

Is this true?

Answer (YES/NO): NO